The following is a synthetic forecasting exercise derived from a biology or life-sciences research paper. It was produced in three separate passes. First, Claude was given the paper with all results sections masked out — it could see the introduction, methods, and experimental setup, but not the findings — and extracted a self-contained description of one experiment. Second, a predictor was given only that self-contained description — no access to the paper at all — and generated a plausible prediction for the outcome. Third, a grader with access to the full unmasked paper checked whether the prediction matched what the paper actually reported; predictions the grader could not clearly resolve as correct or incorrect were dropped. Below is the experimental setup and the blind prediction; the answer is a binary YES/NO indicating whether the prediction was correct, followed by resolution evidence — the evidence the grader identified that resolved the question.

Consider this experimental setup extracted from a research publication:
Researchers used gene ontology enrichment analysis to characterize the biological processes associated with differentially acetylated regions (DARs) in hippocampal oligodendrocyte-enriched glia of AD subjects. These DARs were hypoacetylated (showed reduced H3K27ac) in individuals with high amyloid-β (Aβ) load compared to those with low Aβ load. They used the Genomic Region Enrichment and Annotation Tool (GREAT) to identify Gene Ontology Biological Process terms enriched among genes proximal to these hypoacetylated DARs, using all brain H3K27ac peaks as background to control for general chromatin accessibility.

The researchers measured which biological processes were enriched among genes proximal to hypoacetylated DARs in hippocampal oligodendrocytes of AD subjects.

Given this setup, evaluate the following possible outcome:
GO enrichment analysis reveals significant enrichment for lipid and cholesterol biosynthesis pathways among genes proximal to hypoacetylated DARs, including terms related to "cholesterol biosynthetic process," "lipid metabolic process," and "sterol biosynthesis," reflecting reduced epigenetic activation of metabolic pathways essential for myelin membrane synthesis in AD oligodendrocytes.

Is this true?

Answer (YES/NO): NO